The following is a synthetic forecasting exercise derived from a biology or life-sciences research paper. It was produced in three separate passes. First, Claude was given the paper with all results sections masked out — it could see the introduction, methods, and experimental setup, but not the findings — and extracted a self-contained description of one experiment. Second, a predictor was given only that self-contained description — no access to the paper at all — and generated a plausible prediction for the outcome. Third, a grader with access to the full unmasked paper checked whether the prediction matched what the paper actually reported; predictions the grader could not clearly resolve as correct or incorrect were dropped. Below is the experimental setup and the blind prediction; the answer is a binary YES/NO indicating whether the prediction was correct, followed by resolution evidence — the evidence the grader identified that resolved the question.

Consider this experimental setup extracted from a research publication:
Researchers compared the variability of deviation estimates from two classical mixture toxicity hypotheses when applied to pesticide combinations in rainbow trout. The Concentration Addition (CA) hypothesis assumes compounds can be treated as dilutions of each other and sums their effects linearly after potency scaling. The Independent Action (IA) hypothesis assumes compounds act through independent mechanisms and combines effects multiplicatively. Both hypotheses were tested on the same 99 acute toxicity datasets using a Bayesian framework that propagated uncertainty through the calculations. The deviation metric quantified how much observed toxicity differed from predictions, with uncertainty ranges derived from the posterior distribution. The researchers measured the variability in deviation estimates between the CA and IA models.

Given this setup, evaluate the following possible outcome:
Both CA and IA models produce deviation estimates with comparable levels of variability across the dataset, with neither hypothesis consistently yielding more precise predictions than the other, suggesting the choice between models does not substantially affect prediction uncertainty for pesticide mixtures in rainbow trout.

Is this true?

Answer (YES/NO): NO